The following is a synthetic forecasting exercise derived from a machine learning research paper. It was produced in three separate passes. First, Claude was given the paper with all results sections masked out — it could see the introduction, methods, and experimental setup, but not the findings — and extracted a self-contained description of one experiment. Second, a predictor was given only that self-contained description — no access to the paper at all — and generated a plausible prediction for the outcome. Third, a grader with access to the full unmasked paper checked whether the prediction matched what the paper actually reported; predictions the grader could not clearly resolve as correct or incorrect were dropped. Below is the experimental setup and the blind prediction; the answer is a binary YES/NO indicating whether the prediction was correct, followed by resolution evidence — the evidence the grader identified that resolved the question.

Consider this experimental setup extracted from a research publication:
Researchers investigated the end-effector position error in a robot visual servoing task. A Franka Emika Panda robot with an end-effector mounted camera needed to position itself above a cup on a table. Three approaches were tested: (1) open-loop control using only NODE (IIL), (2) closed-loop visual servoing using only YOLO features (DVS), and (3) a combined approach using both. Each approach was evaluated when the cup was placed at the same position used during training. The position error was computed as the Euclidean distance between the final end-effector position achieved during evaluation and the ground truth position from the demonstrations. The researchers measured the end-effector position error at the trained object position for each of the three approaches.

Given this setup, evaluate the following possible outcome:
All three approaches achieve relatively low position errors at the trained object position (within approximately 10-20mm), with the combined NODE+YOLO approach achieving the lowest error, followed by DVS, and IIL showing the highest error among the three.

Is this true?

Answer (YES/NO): NO